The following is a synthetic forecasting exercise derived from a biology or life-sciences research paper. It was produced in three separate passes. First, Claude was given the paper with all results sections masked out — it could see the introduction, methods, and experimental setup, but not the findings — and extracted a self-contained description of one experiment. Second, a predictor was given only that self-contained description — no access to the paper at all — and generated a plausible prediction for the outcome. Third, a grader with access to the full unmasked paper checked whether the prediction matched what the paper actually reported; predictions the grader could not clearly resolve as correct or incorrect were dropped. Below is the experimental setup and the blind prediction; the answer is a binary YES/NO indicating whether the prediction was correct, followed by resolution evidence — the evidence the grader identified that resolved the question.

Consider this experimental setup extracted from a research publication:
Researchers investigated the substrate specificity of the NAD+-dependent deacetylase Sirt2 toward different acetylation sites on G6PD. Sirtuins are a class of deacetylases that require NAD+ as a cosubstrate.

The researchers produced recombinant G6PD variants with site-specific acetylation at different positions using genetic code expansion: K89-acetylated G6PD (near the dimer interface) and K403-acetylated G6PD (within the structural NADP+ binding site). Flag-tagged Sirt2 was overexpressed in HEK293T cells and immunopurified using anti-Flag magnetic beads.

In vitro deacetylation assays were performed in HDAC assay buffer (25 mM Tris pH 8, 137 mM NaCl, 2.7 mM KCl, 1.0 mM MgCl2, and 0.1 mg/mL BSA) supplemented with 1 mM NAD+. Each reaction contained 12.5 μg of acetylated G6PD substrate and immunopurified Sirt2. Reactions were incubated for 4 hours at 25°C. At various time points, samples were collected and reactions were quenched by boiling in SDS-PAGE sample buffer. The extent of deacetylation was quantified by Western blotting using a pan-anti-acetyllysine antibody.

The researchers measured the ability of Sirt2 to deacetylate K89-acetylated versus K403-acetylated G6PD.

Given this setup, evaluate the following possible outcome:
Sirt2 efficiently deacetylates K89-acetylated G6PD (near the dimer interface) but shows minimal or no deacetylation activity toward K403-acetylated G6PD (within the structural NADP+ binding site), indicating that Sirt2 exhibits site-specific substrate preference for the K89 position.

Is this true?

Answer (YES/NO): NO